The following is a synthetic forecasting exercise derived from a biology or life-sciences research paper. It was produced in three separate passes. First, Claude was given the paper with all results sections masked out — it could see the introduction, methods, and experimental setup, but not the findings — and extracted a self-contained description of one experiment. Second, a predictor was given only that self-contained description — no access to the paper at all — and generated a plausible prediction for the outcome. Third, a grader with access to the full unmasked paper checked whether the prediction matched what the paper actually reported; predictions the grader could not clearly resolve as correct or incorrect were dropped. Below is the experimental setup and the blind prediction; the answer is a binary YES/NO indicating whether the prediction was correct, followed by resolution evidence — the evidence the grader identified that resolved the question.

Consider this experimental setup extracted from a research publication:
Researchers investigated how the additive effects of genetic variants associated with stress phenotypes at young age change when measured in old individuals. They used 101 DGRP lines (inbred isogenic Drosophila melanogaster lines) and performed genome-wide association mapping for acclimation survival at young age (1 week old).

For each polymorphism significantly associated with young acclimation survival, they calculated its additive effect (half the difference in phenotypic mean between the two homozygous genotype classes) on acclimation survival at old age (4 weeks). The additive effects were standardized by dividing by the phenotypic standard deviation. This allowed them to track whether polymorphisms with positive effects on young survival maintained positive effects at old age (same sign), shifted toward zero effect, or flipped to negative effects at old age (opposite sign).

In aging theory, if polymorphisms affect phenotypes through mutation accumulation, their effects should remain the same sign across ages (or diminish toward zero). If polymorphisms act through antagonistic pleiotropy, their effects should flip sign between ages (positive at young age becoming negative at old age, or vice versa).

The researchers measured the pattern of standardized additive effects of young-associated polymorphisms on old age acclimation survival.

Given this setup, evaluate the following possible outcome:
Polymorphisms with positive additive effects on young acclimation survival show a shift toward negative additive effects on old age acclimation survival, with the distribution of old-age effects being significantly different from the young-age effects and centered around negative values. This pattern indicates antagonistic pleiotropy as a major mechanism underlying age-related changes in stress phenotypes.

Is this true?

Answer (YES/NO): NO